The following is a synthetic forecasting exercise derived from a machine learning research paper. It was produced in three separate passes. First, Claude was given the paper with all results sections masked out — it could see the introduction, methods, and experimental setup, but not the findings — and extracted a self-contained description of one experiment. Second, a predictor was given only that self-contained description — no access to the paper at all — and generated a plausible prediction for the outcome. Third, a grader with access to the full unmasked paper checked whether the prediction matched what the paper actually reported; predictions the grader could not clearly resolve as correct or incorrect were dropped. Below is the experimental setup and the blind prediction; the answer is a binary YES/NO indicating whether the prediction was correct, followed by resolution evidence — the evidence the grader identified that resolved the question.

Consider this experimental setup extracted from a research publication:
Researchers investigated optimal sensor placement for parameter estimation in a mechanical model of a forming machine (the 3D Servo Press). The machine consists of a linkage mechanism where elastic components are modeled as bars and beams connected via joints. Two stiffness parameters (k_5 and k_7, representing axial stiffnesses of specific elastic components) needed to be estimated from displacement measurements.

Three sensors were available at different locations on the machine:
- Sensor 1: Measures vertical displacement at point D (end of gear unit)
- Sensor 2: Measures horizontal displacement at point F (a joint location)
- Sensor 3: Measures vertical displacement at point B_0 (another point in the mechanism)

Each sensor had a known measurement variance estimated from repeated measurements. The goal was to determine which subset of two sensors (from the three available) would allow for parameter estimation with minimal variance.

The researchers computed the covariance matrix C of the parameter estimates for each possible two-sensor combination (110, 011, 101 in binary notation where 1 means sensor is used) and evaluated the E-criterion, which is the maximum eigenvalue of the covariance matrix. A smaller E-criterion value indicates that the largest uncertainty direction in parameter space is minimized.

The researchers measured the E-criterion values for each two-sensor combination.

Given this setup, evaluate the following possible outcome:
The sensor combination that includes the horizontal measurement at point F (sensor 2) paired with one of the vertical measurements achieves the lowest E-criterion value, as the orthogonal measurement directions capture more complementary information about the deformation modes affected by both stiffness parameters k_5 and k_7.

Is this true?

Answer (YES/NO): YES